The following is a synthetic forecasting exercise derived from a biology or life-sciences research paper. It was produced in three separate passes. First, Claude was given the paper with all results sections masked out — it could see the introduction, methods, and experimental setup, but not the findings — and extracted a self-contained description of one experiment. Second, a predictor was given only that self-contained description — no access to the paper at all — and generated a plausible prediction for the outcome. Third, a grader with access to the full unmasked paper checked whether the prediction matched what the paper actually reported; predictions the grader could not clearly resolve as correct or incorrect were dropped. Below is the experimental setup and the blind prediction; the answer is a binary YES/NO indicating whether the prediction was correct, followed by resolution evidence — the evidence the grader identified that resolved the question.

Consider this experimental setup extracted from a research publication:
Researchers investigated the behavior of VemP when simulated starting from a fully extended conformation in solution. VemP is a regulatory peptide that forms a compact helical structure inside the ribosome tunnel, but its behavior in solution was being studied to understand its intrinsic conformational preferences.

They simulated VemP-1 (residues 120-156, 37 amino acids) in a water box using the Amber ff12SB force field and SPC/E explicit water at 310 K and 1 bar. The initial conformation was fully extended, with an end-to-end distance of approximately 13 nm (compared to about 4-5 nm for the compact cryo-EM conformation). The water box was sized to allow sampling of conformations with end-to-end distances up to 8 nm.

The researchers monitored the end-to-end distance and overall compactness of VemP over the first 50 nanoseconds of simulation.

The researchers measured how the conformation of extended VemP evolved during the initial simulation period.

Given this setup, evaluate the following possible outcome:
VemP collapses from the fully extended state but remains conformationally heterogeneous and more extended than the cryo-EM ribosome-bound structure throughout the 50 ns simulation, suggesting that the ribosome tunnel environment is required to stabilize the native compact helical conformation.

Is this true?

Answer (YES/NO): NO